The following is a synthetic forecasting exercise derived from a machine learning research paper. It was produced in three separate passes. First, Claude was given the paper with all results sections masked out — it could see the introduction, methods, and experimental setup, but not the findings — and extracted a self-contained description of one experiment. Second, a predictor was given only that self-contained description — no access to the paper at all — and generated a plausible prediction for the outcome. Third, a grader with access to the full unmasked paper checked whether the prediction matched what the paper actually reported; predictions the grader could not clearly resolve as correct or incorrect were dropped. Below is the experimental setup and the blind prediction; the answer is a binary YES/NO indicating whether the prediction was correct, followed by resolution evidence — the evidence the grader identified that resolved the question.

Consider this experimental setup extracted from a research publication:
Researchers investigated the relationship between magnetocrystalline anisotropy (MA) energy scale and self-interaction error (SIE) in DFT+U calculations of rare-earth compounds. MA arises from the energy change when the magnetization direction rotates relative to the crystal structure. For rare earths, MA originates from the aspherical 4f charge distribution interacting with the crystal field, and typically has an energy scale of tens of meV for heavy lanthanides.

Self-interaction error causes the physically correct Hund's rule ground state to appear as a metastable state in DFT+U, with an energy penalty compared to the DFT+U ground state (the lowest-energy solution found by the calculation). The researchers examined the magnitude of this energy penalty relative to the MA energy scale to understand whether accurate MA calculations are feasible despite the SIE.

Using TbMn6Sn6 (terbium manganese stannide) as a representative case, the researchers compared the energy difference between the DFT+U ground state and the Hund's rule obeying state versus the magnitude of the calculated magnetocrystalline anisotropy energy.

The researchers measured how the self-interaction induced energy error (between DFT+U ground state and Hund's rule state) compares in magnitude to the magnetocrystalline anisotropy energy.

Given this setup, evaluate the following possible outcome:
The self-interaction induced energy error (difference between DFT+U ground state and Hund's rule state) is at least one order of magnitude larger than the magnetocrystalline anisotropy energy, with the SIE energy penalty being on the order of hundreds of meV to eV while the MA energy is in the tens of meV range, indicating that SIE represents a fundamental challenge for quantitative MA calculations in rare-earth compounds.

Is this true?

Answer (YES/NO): YES